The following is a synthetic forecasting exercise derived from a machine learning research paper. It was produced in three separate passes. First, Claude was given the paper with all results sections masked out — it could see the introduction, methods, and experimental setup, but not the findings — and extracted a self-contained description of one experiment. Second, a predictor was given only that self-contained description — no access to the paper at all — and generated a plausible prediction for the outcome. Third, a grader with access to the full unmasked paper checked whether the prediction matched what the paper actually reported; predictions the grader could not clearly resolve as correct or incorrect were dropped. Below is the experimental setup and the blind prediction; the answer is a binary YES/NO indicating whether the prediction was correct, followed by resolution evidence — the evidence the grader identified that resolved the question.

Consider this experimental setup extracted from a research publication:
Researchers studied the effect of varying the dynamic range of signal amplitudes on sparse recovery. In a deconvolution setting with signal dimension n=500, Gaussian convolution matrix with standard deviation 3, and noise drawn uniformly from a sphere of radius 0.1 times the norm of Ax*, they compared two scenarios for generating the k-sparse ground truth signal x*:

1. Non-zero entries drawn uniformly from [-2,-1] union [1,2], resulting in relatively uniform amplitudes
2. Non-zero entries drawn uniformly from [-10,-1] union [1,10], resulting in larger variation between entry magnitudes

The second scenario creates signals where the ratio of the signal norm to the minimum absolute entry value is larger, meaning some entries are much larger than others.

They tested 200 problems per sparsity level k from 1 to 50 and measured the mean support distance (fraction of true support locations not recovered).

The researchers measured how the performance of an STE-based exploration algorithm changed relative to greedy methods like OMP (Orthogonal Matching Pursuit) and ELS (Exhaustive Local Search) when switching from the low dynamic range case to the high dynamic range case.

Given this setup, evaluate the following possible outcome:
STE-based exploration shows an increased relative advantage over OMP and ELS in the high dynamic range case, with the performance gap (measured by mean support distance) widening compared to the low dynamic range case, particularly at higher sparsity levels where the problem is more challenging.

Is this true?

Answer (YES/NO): NO